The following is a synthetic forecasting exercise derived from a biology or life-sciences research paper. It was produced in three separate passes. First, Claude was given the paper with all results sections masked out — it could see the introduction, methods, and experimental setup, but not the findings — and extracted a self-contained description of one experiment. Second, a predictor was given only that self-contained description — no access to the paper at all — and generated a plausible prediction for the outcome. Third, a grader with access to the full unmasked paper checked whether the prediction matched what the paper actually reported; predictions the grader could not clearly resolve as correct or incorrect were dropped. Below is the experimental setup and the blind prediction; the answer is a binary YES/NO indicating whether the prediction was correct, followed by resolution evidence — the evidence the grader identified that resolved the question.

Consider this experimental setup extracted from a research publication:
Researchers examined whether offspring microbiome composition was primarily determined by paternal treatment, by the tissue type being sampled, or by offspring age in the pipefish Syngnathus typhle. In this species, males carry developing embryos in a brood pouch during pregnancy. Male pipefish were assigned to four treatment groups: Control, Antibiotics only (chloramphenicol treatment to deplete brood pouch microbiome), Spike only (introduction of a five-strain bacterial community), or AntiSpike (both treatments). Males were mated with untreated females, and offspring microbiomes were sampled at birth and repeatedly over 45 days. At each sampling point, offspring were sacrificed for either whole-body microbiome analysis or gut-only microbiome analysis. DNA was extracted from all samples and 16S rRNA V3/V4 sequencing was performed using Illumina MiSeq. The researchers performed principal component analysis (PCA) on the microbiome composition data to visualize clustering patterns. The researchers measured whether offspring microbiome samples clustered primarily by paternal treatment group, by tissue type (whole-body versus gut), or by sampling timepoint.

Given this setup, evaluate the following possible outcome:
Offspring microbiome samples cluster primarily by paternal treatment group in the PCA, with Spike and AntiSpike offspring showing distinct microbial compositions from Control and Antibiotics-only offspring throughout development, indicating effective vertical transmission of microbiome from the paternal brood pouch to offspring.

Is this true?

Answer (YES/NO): NO